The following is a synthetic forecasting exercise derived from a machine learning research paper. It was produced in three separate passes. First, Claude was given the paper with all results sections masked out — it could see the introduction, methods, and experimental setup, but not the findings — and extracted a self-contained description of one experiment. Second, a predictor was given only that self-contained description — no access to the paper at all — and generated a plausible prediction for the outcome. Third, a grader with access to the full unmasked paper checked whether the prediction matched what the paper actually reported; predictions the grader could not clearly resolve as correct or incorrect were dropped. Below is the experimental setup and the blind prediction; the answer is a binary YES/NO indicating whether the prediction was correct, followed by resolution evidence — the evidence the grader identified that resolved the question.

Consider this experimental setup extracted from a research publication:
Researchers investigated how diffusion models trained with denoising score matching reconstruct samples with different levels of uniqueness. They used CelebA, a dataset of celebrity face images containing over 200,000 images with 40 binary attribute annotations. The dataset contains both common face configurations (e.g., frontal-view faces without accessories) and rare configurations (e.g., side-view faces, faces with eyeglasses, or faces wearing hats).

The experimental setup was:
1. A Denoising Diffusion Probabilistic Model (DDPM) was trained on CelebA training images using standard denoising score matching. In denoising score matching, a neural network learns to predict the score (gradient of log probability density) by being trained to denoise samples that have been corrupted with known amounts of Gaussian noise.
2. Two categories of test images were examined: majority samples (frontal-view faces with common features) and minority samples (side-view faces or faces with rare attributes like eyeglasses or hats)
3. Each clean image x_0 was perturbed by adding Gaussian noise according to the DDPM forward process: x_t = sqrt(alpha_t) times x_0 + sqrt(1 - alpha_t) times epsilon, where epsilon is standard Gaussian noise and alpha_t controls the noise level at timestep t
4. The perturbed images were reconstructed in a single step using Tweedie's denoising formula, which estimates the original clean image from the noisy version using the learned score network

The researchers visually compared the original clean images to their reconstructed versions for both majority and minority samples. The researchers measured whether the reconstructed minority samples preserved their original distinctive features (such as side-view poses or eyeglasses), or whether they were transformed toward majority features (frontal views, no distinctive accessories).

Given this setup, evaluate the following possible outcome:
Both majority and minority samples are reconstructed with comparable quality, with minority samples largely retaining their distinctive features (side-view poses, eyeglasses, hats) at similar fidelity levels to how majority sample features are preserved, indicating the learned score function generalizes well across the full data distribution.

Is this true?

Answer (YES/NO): NO